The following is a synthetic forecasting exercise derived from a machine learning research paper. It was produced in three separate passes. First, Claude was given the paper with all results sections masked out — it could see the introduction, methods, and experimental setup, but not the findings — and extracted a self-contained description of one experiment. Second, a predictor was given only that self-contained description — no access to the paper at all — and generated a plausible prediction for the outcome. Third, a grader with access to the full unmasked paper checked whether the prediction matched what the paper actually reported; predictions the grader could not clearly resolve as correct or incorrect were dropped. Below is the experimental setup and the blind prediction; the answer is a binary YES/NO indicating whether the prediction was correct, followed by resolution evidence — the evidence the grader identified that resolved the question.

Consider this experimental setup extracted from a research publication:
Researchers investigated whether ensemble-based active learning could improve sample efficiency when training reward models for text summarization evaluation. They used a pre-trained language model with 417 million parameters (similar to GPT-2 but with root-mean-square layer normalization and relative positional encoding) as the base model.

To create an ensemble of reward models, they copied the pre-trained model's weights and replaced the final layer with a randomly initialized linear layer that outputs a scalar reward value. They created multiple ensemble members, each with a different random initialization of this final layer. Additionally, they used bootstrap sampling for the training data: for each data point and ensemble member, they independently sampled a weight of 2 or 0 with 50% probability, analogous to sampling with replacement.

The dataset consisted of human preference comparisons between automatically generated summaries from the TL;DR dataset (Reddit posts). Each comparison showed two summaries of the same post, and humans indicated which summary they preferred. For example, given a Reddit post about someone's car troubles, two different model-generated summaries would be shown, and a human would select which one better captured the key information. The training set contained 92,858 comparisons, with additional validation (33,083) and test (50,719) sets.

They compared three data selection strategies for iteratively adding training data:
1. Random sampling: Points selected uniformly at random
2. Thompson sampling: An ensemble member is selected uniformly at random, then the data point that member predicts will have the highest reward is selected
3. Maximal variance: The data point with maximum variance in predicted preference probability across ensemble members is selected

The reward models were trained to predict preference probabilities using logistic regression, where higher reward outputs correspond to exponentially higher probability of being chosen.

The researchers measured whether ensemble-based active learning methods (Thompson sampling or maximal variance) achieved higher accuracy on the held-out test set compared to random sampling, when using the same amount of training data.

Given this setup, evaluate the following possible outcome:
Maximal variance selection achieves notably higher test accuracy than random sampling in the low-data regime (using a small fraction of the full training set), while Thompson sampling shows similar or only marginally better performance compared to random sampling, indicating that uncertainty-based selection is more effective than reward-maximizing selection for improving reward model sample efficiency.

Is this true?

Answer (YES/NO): NO